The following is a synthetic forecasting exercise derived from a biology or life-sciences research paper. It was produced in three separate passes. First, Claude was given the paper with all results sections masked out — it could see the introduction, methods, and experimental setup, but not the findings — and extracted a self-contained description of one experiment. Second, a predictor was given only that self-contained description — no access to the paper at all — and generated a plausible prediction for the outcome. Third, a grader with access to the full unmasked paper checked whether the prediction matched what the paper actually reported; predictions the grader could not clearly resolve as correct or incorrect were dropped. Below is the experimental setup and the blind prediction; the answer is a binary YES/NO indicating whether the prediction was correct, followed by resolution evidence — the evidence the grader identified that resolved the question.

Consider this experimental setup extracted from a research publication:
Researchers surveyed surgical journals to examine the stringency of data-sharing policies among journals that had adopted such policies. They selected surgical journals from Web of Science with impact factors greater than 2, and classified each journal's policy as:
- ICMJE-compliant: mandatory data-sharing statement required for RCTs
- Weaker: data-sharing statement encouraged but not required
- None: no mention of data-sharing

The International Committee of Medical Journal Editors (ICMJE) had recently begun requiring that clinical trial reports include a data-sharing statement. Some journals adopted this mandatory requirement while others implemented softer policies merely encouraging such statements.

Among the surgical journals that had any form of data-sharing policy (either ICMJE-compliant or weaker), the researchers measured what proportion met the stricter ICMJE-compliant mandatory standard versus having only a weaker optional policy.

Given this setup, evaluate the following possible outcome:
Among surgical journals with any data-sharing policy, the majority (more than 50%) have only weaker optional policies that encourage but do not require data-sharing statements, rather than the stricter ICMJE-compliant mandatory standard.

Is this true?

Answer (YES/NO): YES